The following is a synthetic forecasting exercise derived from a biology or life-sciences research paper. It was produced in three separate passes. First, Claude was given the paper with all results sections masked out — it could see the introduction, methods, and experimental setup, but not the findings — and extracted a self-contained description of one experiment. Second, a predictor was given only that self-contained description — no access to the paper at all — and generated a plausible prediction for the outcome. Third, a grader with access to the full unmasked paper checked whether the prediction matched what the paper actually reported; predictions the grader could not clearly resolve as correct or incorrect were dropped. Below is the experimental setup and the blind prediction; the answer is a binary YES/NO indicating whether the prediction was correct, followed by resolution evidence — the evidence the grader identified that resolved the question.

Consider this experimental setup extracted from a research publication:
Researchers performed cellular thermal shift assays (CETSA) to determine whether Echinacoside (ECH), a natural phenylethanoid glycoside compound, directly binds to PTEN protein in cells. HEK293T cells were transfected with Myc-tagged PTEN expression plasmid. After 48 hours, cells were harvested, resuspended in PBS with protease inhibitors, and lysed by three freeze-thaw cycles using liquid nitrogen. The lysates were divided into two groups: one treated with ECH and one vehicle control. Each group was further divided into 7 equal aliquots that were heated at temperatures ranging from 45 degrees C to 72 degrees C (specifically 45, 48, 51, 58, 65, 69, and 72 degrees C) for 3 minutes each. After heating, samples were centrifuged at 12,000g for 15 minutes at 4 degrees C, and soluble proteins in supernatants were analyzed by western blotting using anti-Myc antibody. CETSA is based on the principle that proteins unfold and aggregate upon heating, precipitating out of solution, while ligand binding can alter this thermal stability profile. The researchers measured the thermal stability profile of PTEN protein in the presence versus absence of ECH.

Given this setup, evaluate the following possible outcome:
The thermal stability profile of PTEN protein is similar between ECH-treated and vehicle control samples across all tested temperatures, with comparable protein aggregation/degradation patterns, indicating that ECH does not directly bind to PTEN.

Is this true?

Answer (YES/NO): NO